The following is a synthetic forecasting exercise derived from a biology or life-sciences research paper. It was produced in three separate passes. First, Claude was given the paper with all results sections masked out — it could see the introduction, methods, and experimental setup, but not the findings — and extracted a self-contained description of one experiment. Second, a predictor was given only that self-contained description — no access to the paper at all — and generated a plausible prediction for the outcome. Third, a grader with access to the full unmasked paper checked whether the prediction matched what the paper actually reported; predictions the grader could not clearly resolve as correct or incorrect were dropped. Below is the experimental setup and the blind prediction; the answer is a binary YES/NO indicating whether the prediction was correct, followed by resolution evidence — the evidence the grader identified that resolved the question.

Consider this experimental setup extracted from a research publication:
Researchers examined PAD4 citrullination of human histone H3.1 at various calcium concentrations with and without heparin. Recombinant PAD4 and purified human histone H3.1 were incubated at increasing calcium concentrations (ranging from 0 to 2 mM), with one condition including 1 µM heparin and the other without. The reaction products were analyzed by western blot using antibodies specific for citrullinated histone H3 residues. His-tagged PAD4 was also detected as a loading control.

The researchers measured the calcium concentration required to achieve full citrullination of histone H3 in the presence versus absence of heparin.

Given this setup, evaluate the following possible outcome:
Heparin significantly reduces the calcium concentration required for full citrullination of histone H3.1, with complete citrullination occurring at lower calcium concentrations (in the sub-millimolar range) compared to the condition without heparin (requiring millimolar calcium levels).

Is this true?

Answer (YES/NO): YES